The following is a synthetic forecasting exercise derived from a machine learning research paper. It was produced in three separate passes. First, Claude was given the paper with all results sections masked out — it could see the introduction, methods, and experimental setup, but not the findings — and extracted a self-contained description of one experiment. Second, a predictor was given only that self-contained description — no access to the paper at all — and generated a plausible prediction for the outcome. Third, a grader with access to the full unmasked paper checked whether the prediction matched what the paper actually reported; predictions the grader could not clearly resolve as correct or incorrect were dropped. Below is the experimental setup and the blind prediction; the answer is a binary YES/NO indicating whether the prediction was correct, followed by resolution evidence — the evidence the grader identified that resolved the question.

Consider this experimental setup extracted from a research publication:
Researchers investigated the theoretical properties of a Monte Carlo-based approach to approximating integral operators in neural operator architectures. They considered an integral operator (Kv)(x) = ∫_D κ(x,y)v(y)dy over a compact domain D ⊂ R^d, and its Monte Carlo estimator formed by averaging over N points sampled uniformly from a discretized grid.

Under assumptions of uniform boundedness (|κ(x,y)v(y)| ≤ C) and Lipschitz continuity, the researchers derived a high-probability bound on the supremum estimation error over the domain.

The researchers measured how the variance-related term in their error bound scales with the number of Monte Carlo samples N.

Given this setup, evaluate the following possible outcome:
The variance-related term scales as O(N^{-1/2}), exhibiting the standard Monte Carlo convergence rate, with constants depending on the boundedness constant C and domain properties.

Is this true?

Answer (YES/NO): NO